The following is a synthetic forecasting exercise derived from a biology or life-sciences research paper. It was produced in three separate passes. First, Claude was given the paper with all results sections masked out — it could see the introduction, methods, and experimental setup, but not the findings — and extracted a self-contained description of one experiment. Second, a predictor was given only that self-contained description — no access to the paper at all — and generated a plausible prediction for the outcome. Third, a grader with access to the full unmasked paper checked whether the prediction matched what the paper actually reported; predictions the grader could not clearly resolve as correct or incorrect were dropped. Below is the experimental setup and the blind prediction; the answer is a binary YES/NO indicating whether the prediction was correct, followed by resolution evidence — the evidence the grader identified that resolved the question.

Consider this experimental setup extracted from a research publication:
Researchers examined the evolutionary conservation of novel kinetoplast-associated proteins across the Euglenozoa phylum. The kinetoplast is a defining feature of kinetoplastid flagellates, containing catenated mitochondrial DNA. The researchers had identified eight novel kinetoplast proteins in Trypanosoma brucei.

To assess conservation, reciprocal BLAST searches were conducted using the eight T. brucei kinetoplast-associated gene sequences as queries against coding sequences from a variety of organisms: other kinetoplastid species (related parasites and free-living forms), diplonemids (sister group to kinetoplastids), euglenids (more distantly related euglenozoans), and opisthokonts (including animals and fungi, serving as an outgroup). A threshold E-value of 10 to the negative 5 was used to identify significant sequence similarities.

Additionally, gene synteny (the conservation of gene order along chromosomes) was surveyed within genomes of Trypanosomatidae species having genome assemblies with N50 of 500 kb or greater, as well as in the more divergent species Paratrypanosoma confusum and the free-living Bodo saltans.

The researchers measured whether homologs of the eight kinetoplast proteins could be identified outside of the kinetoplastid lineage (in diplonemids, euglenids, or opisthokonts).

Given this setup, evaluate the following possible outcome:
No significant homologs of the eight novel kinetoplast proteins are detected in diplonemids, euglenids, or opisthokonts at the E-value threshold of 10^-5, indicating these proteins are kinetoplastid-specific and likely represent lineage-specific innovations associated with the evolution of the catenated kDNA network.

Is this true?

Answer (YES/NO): NO